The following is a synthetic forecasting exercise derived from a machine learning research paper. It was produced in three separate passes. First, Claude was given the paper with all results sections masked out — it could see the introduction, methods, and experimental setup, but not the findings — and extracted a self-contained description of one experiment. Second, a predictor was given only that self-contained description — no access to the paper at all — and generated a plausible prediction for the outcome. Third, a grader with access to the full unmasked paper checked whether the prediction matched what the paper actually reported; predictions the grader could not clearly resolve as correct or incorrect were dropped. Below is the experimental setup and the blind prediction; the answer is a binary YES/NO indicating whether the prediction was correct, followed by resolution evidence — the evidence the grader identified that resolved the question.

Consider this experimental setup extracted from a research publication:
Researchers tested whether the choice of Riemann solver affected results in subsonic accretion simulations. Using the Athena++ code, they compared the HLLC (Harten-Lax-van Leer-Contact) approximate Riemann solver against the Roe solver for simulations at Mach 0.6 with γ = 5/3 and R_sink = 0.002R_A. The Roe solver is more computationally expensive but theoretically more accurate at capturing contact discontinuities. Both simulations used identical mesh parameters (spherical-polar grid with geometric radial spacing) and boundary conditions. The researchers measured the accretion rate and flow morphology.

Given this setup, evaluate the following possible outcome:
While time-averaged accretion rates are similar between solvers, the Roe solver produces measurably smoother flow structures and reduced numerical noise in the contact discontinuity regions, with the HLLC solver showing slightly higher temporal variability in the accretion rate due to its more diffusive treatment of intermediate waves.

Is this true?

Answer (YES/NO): NO